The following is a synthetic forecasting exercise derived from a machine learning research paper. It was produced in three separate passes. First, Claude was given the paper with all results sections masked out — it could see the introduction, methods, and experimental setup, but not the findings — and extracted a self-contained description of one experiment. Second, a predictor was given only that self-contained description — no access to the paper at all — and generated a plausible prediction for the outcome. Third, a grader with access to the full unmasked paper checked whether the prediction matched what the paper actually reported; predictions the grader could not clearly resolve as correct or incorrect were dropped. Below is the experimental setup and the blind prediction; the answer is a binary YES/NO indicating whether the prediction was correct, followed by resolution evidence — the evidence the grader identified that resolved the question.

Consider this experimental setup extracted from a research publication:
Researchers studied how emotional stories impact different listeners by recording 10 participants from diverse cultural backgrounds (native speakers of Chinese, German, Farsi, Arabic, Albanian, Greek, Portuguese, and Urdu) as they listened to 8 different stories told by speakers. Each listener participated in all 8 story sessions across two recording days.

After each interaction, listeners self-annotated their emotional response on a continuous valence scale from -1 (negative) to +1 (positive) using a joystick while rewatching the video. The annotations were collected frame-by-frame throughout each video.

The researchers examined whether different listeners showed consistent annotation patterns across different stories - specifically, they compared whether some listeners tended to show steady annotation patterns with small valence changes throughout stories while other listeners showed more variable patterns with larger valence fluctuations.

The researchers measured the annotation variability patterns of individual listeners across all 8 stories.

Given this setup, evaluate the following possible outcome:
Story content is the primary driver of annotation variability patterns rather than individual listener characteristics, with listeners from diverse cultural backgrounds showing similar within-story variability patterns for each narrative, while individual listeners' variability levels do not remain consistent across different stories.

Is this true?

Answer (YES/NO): NO